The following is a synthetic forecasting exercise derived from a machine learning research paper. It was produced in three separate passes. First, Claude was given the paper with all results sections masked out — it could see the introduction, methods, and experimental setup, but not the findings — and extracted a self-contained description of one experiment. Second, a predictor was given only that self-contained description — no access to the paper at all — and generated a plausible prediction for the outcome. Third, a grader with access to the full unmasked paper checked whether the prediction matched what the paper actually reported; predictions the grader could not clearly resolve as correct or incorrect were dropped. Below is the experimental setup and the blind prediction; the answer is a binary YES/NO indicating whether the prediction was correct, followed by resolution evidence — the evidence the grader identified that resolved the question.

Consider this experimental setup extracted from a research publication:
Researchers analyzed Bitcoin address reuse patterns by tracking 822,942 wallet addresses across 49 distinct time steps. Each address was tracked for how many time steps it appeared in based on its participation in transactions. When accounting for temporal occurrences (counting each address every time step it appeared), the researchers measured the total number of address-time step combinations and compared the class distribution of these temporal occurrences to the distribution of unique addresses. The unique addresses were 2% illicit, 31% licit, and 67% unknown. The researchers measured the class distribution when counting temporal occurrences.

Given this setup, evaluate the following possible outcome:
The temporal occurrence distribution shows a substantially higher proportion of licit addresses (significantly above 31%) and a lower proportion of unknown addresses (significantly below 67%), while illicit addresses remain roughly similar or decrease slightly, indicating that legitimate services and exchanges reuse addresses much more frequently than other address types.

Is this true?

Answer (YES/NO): NO